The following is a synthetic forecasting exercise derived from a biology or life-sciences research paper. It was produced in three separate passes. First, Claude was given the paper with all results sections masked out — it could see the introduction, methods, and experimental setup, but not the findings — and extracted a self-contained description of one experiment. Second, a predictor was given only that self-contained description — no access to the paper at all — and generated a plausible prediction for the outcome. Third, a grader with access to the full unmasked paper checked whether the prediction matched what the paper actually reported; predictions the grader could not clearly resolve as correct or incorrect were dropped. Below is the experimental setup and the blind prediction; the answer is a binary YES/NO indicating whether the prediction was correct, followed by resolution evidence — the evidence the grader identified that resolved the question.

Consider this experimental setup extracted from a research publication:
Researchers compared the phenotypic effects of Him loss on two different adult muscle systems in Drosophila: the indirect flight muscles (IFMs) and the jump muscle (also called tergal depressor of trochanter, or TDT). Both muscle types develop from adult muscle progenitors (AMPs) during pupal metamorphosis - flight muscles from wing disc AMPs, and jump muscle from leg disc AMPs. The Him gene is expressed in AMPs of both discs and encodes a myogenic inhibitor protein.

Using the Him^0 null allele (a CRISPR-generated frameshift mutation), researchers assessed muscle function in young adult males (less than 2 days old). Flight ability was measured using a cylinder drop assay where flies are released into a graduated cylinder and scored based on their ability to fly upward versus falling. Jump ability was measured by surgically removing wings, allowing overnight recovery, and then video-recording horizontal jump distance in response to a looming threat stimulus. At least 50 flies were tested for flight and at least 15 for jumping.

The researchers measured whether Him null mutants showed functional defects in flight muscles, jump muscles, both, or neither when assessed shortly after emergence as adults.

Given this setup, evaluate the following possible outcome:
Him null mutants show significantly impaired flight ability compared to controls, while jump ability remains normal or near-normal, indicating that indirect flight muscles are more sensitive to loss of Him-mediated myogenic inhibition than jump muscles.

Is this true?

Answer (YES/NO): NO